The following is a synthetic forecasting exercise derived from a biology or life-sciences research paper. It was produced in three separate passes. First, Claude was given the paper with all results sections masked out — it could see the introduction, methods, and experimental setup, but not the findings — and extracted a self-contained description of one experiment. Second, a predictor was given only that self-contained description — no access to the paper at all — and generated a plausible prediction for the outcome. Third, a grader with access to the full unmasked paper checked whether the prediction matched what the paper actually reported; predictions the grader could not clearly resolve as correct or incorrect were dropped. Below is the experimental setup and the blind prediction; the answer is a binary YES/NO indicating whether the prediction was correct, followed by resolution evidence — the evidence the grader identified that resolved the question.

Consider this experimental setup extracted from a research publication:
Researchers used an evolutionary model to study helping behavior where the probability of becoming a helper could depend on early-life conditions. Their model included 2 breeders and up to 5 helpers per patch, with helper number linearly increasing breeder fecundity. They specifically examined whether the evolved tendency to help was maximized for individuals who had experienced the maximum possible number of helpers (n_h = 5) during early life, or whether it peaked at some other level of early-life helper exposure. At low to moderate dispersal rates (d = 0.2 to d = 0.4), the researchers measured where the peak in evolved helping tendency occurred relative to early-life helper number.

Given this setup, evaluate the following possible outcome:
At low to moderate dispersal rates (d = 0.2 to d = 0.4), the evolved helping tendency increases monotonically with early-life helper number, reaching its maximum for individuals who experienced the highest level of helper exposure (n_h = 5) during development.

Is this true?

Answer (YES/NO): NO